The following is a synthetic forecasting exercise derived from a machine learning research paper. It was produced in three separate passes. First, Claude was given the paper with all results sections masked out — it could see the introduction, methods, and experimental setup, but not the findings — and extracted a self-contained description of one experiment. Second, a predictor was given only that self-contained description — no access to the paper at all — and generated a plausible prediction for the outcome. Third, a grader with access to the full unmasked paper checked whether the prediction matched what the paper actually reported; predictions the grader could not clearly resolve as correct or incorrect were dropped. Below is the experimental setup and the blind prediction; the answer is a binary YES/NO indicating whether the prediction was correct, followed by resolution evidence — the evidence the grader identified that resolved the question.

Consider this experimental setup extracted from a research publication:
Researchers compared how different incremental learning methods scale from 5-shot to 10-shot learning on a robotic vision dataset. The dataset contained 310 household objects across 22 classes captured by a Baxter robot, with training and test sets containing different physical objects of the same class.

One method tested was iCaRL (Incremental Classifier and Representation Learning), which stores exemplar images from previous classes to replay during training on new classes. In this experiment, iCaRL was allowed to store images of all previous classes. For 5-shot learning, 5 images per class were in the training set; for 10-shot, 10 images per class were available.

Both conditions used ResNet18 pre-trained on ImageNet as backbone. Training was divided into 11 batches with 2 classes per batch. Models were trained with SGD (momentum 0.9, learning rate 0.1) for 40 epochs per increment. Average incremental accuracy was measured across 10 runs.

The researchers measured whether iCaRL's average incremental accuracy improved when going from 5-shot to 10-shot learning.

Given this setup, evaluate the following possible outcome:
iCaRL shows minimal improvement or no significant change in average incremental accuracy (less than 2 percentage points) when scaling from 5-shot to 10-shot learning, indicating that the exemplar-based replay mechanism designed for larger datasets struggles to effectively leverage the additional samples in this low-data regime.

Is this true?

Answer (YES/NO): YES